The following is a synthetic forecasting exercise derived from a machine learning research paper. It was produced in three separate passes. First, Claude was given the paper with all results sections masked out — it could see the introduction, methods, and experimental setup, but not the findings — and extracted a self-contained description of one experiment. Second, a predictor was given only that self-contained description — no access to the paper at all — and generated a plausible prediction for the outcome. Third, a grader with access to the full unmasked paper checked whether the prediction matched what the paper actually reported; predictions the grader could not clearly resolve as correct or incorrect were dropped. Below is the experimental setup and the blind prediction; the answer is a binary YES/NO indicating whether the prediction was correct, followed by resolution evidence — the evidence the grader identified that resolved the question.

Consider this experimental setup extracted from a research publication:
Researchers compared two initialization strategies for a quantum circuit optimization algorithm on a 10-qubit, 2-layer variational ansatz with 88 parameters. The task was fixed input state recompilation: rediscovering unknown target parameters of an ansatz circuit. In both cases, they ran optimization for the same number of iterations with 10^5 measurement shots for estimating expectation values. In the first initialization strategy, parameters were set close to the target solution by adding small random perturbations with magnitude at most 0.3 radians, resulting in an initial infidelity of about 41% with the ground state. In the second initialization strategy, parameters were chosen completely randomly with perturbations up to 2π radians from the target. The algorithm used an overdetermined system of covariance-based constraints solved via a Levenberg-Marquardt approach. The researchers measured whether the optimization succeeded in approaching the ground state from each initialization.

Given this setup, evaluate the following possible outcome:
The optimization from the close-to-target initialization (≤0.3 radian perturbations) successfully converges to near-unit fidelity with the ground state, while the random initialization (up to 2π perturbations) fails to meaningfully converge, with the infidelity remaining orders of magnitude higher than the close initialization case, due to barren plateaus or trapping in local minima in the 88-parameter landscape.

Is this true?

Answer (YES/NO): NO